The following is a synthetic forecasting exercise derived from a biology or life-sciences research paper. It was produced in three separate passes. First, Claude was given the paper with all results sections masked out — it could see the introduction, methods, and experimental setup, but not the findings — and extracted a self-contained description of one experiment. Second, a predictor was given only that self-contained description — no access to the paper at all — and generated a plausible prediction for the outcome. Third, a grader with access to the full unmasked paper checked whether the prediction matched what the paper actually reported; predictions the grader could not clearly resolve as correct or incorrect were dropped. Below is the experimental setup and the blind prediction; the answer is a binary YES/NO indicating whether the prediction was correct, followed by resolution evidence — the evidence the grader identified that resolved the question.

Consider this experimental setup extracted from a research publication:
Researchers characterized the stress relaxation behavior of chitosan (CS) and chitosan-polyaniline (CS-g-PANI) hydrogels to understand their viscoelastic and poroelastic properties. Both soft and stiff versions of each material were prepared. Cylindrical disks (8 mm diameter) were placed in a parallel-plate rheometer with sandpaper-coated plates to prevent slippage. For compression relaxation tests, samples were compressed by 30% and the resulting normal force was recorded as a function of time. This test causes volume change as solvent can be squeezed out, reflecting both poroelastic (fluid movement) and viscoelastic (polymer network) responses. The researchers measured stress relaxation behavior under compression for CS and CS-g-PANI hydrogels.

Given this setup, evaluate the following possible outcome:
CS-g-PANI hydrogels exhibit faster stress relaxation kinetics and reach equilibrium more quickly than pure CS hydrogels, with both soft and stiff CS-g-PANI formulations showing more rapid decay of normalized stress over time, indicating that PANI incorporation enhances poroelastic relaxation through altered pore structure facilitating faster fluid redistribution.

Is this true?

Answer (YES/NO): NO